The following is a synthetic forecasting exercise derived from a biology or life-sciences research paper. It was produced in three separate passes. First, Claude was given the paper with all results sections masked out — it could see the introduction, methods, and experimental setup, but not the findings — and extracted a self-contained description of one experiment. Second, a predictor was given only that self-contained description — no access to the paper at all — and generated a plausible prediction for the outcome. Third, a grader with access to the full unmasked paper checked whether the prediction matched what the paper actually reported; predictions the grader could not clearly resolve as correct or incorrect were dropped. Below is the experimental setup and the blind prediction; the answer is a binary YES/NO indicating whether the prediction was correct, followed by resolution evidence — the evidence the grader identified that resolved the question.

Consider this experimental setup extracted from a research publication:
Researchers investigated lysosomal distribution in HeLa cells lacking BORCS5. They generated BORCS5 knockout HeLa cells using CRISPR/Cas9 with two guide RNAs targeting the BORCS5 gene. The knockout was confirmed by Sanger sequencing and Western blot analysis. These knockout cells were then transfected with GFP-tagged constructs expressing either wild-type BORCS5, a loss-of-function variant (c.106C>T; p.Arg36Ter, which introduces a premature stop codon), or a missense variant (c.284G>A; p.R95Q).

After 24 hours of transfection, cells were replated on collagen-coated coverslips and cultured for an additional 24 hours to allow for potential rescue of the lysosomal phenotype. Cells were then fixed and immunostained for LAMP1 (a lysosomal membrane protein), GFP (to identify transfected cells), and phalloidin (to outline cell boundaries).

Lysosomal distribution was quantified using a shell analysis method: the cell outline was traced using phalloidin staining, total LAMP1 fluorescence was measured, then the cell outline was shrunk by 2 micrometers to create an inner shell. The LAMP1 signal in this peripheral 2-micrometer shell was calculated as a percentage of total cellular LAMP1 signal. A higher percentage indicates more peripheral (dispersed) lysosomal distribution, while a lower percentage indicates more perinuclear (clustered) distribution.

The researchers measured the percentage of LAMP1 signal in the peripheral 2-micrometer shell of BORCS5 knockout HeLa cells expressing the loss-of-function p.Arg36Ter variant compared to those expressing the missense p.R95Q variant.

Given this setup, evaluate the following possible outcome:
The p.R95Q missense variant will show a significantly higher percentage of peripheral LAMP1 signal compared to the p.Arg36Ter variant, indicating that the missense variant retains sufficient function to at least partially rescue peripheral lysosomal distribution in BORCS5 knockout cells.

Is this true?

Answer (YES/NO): YES